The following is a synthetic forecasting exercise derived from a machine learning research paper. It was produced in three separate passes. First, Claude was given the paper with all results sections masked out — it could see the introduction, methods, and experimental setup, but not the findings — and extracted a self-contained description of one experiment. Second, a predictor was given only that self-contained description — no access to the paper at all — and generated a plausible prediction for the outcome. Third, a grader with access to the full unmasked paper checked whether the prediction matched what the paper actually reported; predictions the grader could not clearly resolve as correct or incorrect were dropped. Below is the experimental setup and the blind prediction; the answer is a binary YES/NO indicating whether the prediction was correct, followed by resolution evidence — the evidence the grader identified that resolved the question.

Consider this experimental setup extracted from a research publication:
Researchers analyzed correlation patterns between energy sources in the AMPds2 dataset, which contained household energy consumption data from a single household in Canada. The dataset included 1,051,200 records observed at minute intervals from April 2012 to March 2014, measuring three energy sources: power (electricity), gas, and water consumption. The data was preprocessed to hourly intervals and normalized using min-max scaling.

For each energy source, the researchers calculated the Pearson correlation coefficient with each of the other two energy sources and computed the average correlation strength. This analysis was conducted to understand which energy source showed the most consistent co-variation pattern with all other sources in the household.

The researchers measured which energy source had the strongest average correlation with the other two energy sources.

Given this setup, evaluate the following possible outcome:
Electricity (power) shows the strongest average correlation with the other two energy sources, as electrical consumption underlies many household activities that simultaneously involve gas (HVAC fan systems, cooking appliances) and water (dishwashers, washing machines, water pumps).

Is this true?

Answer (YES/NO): NO